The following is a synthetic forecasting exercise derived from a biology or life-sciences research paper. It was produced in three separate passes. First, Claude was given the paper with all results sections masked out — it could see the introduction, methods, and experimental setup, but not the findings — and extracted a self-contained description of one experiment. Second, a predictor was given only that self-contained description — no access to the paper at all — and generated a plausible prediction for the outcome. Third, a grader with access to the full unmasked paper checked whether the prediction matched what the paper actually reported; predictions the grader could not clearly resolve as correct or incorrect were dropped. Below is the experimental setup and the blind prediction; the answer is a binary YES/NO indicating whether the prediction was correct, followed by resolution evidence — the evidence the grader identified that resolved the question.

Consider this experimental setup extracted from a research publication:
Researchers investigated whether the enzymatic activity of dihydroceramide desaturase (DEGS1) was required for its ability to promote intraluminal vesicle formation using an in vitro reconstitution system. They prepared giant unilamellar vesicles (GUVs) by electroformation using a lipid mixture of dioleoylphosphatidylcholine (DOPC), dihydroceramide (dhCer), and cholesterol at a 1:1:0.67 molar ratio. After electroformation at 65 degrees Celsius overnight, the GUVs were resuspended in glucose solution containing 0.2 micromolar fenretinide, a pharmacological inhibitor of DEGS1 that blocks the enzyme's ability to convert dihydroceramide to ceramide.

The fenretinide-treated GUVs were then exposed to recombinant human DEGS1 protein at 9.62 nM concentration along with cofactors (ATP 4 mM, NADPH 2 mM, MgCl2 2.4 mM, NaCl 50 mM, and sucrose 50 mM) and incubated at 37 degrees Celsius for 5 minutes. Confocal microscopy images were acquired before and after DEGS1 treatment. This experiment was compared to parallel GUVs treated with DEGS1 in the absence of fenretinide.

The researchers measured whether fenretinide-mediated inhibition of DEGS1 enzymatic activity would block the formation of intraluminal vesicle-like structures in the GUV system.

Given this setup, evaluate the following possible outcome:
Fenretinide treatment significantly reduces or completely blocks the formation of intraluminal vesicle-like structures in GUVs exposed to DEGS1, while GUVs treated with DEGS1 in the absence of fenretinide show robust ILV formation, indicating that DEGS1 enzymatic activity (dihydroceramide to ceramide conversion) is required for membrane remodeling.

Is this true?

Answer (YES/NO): YES